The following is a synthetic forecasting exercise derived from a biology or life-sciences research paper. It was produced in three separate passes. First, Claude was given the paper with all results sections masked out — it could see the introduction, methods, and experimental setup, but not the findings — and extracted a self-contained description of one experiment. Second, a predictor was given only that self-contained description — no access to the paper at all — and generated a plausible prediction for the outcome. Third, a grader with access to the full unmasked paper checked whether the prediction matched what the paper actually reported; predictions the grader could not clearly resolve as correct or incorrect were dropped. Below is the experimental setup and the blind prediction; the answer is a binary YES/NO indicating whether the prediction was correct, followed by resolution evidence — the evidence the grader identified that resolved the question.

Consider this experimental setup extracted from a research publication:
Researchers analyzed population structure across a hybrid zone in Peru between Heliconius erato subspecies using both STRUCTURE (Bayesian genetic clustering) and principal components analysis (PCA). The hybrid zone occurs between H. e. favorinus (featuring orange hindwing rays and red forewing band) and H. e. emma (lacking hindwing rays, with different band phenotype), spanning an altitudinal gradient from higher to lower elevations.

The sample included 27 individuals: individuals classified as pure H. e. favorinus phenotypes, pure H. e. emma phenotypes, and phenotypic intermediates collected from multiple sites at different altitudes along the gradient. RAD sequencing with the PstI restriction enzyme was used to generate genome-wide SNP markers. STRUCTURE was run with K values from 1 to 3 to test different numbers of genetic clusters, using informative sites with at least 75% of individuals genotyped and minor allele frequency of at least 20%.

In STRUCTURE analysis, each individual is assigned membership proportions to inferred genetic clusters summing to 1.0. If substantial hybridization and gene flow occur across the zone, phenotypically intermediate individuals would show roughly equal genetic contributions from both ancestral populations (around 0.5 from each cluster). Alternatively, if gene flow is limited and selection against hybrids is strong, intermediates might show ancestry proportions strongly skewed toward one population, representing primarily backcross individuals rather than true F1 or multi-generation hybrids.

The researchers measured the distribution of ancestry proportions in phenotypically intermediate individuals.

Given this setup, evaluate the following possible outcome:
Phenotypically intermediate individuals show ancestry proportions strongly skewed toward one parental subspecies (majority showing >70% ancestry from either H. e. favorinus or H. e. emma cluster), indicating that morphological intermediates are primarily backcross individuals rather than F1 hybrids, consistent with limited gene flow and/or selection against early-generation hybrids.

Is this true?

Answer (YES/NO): NO